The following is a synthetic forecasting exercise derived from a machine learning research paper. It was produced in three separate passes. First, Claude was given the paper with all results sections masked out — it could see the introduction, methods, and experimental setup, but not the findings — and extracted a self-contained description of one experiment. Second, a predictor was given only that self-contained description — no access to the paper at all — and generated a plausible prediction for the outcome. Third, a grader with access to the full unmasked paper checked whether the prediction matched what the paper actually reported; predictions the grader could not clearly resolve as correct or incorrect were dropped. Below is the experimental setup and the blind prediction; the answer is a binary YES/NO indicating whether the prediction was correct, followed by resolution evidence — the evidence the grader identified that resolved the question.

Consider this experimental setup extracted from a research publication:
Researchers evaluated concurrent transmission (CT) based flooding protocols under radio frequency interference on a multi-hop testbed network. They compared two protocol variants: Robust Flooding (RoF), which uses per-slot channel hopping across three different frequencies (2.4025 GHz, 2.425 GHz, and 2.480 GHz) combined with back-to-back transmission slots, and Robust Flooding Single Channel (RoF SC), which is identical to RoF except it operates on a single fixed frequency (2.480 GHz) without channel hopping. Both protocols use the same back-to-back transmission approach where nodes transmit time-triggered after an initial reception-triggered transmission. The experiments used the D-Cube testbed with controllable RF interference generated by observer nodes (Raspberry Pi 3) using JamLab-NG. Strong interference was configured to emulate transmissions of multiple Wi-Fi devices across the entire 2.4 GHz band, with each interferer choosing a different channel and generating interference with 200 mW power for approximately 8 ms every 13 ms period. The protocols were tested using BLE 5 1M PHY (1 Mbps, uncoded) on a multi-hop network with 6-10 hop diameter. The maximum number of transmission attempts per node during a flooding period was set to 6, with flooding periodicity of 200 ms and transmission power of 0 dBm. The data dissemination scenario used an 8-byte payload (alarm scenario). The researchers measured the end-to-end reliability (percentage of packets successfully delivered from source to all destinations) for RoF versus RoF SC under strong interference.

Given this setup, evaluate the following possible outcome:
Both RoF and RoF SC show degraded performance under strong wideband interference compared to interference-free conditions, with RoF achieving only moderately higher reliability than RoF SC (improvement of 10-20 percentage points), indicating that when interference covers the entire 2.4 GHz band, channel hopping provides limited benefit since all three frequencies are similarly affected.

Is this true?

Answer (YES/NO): NO